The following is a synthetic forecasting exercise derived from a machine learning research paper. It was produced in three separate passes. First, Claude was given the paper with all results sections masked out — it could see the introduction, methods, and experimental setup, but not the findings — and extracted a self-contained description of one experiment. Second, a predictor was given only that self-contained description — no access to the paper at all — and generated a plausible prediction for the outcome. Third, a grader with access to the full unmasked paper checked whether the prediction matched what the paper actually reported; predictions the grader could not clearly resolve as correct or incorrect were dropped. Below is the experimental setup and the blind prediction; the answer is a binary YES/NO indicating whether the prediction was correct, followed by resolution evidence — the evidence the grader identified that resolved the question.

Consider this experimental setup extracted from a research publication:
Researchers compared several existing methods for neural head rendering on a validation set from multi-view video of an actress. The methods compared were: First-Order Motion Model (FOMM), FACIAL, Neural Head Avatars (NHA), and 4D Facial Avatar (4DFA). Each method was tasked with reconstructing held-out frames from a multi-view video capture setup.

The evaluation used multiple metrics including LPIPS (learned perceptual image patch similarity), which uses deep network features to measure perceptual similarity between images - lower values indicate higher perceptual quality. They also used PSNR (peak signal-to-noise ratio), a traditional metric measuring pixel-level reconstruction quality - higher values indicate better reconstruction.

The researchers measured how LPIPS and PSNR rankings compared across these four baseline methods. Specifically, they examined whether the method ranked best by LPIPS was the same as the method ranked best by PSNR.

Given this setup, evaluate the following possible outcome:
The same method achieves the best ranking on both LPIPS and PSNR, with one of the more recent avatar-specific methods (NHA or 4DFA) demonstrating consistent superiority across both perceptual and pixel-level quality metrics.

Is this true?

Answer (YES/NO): NO